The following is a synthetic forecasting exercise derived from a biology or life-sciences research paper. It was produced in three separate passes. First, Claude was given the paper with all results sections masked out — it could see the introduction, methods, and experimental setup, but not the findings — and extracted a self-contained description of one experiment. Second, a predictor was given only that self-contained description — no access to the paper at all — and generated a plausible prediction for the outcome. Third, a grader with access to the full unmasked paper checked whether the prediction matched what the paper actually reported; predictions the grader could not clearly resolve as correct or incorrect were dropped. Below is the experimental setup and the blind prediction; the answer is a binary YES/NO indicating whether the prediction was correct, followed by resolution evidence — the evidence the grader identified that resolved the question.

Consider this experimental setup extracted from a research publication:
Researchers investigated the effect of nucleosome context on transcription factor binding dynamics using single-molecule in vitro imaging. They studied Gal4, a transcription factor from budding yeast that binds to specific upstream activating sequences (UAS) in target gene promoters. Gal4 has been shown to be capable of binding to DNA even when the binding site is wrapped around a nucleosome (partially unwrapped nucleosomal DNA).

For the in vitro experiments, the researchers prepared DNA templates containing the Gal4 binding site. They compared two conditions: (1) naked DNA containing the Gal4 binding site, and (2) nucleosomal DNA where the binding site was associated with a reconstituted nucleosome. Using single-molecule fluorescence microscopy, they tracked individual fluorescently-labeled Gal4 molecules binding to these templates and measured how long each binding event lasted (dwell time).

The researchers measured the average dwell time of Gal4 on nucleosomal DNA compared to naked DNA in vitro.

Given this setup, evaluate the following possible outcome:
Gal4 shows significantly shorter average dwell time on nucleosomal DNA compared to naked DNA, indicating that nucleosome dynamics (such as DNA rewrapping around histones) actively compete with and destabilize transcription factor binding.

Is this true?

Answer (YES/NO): YES